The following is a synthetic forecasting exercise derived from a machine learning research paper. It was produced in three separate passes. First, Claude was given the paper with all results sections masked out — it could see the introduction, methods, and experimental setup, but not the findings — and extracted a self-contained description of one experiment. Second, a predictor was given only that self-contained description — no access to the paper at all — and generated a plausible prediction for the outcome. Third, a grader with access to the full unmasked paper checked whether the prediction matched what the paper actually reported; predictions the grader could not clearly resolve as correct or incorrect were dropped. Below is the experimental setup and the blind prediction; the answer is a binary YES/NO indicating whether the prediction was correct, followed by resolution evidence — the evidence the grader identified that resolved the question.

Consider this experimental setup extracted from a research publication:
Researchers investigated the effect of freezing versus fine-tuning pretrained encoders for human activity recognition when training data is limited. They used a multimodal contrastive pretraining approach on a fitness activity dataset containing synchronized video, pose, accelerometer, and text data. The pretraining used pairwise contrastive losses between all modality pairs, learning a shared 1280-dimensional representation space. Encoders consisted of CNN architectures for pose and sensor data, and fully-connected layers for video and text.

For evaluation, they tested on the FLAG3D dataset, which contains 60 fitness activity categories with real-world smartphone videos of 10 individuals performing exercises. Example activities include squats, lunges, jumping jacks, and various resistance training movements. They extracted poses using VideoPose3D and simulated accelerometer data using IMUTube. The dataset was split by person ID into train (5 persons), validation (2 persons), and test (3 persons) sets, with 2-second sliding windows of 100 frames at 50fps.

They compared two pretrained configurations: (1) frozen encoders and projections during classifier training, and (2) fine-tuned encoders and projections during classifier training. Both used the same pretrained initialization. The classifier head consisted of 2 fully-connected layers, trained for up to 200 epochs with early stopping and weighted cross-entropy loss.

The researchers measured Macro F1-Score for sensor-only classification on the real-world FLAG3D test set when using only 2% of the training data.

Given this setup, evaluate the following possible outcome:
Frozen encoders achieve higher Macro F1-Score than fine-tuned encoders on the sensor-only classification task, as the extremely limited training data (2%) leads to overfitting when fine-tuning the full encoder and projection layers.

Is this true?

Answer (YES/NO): YES